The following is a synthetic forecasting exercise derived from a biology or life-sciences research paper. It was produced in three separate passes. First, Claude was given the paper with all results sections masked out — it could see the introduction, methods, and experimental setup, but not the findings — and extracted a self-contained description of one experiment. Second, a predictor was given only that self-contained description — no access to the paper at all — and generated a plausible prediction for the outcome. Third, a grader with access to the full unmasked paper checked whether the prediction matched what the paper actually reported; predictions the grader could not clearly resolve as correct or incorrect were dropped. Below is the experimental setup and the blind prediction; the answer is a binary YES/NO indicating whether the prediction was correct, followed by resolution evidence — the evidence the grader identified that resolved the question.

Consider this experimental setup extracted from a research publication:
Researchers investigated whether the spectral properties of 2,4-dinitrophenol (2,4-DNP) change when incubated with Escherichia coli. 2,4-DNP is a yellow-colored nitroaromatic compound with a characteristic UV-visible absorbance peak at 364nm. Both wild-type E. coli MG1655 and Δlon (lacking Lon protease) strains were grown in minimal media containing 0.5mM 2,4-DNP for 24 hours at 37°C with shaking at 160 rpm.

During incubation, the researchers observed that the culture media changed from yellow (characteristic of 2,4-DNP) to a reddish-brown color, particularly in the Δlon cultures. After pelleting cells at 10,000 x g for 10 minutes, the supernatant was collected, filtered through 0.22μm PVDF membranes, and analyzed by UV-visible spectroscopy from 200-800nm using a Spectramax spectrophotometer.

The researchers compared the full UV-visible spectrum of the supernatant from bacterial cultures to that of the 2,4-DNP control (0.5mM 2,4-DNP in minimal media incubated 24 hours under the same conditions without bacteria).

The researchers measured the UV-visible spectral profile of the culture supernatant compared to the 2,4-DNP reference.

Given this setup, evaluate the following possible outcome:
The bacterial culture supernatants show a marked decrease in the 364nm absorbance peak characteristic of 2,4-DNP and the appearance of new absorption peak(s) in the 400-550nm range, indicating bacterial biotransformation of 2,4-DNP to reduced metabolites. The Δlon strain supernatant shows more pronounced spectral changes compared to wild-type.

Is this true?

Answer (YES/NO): NO